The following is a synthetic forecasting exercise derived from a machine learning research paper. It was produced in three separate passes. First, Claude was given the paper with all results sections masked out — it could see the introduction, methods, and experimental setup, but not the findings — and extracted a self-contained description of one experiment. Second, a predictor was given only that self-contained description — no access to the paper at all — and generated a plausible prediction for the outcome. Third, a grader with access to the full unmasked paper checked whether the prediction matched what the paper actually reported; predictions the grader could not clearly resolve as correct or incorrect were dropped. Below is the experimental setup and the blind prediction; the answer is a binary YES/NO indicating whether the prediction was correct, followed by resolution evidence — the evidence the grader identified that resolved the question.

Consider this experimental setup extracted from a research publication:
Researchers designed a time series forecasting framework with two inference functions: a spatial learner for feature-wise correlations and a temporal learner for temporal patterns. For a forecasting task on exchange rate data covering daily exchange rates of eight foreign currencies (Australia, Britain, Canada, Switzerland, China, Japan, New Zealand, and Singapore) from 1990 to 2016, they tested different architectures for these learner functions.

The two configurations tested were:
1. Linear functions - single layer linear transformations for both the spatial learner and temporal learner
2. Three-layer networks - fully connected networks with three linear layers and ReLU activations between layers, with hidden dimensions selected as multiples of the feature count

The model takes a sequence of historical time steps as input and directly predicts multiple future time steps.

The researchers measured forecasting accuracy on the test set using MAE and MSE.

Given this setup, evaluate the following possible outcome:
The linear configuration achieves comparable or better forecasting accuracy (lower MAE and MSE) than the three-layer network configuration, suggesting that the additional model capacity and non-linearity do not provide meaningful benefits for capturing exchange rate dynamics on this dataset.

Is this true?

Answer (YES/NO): YES